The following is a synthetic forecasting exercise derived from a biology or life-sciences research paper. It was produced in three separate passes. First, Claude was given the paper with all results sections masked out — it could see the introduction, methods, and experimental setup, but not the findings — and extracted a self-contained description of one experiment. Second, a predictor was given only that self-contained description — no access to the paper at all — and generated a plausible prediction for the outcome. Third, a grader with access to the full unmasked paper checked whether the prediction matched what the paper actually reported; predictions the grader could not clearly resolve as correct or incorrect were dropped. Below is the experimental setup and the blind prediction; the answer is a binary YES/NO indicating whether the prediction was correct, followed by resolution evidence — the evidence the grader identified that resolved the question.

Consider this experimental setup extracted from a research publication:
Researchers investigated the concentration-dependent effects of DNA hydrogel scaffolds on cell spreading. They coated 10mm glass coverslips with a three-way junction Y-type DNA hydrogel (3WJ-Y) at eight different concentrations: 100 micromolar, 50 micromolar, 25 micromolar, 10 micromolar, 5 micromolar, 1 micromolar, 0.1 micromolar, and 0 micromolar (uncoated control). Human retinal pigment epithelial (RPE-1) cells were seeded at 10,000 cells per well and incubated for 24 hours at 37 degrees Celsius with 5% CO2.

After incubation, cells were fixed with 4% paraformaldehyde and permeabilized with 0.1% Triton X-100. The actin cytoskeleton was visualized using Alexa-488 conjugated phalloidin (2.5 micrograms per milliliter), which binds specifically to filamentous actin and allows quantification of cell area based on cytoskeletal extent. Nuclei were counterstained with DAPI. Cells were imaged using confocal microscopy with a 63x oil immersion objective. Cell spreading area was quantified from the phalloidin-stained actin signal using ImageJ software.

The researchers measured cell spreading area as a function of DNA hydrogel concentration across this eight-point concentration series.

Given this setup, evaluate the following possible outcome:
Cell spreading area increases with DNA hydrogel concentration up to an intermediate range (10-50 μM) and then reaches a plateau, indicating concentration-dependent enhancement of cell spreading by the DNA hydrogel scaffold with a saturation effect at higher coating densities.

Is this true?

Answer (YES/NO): NO